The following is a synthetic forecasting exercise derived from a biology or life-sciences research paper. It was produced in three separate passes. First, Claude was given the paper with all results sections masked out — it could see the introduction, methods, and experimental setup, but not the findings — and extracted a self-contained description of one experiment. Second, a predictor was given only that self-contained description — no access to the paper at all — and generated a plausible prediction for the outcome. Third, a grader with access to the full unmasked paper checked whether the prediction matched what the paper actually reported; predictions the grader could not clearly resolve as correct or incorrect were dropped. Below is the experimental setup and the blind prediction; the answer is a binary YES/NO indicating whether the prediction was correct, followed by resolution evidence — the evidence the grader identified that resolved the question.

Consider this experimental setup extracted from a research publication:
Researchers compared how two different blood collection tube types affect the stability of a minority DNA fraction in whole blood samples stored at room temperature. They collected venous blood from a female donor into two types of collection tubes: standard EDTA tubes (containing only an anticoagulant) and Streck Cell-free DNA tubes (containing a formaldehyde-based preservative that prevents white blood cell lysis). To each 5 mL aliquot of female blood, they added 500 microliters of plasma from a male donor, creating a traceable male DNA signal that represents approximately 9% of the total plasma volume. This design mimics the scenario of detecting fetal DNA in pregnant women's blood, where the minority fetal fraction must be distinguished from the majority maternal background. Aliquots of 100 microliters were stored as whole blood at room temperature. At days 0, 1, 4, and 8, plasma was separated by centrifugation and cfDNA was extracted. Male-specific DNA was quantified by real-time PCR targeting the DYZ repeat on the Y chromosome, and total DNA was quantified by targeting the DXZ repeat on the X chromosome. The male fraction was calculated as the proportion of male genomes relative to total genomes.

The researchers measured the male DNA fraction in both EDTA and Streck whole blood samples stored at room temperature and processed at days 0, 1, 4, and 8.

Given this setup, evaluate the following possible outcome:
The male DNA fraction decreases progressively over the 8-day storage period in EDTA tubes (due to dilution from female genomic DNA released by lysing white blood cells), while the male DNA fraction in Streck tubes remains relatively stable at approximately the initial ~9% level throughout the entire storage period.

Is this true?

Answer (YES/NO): YES